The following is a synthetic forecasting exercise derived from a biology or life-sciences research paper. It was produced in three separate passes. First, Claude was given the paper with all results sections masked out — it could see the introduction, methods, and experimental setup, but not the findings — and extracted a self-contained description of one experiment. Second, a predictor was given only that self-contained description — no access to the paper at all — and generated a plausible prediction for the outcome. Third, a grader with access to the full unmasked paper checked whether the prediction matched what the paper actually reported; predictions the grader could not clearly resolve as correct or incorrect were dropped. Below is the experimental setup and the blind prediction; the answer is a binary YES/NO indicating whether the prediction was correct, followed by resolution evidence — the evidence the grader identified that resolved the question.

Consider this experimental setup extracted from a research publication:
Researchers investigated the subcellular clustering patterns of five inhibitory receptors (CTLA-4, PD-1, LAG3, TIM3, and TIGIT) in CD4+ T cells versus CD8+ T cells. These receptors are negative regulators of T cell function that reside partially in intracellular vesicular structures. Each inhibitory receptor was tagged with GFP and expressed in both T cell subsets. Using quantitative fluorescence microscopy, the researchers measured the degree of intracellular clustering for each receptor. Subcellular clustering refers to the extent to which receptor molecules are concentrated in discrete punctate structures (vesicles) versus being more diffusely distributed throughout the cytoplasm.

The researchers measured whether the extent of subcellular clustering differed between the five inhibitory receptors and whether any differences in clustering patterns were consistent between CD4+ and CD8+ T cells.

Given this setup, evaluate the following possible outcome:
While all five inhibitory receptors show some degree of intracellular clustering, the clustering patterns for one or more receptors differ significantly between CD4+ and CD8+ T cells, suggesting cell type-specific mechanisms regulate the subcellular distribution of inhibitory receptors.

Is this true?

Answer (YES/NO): NO